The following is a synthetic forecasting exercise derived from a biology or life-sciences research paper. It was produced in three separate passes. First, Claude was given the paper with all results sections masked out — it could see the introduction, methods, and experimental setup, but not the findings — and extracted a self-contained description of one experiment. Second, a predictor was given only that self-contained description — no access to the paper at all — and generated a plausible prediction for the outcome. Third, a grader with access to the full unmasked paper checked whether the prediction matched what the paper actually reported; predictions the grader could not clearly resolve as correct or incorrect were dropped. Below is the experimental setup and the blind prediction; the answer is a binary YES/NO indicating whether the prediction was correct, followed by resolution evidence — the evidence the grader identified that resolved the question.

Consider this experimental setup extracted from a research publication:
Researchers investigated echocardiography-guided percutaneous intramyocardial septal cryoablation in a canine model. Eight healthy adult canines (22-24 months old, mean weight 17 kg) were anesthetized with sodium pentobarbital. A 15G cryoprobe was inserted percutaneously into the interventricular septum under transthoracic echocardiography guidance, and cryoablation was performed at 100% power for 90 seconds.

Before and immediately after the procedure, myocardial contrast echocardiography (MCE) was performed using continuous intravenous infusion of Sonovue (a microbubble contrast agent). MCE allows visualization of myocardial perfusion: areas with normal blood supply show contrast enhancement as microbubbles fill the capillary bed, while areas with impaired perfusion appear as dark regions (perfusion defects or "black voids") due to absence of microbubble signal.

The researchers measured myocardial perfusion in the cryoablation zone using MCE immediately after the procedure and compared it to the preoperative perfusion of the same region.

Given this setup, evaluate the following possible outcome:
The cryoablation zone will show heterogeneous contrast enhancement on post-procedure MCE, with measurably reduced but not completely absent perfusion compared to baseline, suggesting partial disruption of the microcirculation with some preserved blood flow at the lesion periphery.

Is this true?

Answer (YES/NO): NO